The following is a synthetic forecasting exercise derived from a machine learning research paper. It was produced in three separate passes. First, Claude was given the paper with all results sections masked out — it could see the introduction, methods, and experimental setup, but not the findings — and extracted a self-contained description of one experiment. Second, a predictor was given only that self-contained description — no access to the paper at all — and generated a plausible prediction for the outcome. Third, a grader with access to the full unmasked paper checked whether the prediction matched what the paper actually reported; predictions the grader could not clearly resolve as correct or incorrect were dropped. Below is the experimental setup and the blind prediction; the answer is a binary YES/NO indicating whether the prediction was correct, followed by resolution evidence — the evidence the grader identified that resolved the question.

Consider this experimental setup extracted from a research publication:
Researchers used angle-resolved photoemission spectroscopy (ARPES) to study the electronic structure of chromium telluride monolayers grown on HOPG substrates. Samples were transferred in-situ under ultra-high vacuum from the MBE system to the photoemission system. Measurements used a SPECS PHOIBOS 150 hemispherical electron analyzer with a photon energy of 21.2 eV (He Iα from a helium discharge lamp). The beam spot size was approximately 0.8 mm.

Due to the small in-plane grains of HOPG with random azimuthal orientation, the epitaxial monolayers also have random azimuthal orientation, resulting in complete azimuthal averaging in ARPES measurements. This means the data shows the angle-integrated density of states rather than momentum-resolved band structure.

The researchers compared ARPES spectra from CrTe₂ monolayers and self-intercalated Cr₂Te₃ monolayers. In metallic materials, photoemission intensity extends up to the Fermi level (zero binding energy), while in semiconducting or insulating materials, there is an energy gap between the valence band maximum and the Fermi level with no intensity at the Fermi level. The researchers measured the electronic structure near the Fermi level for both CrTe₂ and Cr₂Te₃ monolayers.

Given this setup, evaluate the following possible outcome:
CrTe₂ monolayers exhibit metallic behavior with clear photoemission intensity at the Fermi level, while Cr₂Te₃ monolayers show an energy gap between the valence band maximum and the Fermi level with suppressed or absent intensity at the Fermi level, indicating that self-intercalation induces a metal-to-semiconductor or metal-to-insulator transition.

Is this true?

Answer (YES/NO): YES